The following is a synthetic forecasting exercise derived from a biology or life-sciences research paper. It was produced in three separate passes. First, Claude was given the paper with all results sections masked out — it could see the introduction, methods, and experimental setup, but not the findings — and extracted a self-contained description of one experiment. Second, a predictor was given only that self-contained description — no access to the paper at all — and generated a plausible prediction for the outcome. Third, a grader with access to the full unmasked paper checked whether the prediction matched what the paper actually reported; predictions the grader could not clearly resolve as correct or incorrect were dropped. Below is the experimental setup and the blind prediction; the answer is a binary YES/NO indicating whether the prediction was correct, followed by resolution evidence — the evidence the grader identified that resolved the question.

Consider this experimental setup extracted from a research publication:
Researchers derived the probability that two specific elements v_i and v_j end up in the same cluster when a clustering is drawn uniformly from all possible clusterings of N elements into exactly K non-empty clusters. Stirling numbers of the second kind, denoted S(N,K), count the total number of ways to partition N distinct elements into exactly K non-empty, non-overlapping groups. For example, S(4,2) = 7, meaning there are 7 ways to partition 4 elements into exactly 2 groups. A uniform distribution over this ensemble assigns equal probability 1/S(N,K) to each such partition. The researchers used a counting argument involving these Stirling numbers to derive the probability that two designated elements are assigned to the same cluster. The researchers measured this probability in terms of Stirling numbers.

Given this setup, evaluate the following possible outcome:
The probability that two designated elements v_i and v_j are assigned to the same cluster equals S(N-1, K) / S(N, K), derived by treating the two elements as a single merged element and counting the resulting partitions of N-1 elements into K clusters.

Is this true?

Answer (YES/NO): YES